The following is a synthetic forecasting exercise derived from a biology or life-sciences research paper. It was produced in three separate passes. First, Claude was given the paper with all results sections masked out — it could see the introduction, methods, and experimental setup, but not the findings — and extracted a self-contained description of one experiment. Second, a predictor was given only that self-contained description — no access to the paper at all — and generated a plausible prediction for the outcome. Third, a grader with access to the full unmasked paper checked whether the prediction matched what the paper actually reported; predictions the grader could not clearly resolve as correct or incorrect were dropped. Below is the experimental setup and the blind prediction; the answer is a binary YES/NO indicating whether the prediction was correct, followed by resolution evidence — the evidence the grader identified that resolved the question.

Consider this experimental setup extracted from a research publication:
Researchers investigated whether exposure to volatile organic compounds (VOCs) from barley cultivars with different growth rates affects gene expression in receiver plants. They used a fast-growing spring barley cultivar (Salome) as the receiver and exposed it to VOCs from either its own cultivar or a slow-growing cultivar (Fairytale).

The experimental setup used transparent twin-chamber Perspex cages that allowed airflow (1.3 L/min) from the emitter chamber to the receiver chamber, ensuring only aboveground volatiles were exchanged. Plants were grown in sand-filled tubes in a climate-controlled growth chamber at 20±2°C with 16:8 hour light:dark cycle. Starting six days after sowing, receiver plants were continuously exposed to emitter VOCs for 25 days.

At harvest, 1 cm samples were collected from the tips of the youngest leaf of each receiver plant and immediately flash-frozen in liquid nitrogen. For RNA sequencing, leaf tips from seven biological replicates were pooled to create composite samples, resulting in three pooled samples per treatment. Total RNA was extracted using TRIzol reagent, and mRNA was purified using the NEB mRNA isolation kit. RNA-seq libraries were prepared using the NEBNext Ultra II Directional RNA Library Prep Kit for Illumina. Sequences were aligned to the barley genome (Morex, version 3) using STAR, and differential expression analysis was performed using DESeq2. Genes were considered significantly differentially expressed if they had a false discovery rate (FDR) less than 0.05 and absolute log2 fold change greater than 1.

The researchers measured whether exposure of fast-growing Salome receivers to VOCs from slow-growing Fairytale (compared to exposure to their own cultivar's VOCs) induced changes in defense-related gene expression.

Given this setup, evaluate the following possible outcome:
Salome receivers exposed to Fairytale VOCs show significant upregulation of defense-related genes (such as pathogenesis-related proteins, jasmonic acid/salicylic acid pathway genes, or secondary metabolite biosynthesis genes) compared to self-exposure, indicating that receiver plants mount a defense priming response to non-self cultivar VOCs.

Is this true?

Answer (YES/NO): YES